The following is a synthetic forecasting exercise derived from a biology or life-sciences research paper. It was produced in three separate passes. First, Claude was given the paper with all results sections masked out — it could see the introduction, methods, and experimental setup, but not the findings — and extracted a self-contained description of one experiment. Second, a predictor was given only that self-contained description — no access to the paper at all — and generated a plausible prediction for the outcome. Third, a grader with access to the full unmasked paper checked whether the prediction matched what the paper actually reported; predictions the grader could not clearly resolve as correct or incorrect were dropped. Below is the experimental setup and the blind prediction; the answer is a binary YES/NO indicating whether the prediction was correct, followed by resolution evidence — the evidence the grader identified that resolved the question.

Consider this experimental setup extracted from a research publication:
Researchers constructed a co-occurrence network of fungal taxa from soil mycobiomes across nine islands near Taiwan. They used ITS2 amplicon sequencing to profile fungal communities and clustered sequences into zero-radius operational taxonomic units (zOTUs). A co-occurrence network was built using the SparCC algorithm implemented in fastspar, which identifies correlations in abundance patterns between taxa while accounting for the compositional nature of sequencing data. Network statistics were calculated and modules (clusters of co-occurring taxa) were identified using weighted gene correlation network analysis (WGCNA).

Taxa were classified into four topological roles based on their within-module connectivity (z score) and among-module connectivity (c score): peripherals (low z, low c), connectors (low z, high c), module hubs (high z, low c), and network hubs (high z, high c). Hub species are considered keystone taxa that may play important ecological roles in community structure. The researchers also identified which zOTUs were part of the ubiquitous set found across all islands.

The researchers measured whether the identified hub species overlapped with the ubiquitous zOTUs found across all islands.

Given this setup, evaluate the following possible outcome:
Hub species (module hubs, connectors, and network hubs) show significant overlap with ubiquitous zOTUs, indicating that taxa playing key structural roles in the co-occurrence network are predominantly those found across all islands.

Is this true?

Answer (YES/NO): NO